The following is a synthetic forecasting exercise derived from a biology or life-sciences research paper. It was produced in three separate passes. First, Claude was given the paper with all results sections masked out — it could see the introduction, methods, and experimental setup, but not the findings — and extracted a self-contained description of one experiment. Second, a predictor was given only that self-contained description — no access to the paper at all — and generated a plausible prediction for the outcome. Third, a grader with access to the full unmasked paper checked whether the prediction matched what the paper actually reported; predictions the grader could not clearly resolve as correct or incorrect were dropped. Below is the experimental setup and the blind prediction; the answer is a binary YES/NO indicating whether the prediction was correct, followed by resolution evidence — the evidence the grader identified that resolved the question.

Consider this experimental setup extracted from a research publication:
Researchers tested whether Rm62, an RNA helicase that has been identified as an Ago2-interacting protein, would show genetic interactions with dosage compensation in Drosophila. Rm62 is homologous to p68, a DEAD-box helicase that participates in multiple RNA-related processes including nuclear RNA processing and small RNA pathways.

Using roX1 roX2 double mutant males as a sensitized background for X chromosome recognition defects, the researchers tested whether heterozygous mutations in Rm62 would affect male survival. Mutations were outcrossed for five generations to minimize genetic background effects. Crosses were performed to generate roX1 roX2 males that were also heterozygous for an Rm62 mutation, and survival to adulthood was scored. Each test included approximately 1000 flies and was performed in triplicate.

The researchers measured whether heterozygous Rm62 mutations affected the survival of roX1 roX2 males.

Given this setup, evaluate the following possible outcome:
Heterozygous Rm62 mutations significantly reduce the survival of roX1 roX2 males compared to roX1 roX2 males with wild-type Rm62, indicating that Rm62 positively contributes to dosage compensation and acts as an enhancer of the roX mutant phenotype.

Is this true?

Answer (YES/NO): YES